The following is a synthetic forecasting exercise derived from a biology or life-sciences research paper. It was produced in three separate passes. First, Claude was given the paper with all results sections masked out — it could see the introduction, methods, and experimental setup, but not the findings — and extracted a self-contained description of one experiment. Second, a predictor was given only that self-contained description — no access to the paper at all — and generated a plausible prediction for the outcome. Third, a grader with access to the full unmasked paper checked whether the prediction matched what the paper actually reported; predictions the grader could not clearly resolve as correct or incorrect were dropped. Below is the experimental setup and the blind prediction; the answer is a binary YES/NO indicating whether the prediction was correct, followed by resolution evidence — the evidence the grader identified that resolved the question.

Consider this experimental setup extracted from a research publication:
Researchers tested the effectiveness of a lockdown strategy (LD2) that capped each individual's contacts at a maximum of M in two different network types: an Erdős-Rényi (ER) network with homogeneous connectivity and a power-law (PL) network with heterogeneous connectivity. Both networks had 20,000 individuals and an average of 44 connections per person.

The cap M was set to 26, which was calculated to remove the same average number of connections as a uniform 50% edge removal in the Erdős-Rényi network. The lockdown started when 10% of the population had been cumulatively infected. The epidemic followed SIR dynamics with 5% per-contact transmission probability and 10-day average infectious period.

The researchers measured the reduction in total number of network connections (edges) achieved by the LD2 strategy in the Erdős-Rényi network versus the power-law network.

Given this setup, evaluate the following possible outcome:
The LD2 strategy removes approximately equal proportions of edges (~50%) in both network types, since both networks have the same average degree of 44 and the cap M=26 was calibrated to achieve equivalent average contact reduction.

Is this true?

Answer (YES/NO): NO